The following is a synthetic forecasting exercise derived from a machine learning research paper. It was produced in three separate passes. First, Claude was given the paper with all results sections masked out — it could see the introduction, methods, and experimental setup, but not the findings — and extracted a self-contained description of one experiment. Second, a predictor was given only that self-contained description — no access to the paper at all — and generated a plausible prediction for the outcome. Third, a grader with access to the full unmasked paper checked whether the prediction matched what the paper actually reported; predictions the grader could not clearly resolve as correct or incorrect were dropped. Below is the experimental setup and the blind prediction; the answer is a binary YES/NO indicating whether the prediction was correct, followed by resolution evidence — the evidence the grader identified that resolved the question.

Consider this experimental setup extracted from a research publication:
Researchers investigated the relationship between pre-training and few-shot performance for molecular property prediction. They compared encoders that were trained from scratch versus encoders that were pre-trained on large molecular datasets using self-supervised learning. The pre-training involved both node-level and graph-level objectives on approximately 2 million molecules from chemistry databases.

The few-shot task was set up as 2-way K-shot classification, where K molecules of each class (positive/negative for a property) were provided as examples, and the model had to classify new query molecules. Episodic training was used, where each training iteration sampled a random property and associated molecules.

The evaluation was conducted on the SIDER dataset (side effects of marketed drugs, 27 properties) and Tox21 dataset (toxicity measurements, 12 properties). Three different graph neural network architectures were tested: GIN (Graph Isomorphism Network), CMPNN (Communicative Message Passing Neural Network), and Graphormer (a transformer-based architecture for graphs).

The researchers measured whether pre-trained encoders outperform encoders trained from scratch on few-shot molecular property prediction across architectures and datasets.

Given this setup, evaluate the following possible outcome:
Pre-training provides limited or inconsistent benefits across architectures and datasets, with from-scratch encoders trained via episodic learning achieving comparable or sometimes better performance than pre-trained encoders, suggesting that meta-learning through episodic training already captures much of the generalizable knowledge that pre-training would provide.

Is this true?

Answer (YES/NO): NO